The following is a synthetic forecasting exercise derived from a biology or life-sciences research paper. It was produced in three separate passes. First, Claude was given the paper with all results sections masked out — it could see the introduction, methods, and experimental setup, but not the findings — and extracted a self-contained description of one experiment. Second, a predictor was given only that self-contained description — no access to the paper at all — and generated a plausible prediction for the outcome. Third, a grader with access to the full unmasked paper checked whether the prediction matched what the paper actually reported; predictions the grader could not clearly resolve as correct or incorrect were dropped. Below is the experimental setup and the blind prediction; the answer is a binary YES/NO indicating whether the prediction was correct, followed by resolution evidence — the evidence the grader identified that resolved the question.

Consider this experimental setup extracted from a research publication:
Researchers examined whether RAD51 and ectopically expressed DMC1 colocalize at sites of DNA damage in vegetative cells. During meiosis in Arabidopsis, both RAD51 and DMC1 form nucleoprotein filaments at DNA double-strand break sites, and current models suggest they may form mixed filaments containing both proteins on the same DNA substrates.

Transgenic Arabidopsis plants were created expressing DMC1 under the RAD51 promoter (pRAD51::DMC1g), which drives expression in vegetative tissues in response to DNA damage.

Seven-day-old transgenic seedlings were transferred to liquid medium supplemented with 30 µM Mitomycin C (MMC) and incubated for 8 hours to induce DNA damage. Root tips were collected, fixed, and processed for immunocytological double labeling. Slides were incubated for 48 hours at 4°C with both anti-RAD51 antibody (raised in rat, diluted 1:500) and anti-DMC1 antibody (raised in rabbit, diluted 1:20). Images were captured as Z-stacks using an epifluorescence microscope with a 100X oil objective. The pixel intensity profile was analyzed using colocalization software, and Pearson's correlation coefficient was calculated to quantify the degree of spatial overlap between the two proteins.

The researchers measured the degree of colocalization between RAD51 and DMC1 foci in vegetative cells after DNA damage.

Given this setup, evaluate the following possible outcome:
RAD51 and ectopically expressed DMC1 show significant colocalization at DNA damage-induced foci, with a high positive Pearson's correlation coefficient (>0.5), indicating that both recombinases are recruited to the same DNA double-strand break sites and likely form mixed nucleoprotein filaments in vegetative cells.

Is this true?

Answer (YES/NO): YES